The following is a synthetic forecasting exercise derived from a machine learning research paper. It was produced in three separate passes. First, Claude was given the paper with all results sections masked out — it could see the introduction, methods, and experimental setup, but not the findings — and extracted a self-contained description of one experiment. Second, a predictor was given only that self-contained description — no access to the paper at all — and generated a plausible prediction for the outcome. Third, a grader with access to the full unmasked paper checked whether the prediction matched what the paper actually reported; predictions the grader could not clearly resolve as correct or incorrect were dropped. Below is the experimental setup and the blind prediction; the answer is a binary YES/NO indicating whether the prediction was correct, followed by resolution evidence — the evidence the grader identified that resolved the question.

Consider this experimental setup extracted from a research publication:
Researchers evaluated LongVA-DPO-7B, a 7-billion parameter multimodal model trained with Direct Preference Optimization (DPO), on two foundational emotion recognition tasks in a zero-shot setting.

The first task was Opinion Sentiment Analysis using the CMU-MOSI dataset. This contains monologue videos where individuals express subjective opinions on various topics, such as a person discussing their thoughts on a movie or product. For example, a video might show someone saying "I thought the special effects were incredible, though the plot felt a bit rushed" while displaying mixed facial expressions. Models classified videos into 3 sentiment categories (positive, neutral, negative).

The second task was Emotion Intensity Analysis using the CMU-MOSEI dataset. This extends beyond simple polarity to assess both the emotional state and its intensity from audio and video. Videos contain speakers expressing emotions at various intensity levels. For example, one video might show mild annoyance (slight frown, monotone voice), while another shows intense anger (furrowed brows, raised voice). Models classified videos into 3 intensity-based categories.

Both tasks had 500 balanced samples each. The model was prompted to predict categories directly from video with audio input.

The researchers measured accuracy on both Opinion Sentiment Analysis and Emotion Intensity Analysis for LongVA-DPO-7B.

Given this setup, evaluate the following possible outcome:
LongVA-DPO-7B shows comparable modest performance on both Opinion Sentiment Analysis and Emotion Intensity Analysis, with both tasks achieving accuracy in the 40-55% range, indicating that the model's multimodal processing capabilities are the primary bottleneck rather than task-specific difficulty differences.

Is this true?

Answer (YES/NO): NO